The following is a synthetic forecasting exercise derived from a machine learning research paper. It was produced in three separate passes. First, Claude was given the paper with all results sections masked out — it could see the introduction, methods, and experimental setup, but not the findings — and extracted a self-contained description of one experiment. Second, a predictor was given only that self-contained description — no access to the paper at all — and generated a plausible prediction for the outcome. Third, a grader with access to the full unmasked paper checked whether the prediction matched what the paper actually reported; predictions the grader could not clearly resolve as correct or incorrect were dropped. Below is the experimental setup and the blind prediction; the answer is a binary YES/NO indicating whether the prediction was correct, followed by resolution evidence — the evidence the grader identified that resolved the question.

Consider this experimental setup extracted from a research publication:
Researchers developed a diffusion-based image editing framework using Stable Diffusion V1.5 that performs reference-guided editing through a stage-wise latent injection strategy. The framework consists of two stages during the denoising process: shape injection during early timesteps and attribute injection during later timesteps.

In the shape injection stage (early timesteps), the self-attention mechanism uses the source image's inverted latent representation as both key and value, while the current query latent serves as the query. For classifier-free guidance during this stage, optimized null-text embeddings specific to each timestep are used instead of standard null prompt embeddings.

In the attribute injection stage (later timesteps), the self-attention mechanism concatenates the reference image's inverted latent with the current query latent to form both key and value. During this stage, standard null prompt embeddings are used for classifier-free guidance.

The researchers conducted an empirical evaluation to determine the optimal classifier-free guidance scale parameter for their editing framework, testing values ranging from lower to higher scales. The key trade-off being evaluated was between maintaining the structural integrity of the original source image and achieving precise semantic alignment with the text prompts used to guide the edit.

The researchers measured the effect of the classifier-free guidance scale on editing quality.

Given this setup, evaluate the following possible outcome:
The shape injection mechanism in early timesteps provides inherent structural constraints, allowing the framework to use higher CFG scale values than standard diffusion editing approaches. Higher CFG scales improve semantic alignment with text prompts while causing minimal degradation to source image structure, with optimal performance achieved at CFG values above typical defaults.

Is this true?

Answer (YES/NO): NO